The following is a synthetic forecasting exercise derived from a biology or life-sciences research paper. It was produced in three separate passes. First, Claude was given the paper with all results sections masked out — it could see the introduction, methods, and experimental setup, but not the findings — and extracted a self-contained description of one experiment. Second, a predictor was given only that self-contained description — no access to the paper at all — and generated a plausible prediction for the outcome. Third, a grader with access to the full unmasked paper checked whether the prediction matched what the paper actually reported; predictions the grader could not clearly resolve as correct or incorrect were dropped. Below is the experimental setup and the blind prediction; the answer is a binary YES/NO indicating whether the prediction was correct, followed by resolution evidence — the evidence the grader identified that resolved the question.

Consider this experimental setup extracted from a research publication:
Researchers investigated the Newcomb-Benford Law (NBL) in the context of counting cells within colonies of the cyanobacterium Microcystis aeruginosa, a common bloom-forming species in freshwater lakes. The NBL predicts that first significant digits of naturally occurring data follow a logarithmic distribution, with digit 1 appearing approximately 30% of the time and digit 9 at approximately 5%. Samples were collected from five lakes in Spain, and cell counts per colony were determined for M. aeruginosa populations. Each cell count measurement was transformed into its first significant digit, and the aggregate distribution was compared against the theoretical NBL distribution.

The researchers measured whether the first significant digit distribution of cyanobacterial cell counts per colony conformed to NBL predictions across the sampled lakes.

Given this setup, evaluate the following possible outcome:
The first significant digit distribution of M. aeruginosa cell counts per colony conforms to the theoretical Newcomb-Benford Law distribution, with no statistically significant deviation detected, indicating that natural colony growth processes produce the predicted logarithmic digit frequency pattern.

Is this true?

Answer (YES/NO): YES